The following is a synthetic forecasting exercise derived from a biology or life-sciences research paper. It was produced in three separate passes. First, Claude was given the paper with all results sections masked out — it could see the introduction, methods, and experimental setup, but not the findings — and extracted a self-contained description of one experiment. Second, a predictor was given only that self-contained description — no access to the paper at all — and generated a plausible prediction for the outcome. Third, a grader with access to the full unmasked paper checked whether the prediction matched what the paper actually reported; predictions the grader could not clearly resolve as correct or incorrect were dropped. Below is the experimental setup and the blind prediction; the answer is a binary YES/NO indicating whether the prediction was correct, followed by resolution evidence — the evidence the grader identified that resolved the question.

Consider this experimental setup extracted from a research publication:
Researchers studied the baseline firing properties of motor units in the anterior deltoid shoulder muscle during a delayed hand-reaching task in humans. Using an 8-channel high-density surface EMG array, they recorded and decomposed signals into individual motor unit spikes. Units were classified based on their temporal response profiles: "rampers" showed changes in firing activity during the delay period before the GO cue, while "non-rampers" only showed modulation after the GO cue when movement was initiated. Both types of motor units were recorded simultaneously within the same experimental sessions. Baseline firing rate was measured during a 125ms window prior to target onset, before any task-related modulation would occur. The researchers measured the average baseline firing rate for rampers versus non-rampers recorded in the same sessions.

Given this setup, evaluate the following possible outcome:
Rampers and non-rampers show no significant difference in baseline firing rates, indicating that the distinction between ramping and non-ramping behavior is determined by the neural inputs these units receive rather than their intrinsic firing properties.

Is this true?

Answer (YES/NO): NO